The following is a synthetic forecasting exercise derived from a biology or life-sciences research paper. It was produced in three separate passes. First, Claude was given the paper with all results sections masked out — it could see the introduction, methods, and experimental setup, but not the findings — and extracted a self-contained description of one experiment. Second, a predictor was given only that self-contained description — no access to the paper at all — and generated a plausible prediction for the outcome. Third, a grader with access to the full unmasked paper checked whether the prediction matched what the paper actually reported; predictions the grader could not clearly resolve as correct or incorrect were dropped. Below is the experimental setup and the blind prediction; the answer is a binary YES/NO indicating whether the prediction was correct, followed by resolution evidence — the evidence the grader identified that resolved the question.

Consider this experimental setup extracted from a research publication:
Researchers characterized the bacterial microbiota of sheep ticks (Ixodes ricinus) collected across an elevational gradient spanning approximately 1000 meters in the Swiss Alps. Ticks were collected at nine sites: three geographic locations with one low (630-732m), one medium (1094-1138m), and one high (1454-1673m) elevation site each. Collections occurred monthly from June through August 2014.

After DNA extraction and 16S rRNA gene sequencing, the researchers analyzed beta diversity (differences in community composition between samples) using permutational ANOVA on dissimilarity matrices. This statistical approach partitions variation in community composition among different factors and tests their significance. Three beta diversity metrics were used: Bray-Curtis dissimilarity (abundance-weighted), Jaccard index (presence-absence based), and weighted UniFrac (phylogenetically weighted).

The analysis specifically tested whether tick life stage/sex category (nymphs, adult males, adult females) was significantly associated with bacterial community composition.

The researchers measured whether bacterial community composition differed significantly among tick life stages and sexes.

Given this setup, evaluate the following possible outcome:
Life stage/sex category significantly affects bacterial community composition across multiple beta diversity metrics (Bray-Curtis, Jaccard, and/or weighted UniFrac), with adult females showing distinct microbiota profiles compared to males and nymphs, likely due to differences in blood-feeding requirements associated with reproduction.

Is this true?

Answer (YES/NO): NO